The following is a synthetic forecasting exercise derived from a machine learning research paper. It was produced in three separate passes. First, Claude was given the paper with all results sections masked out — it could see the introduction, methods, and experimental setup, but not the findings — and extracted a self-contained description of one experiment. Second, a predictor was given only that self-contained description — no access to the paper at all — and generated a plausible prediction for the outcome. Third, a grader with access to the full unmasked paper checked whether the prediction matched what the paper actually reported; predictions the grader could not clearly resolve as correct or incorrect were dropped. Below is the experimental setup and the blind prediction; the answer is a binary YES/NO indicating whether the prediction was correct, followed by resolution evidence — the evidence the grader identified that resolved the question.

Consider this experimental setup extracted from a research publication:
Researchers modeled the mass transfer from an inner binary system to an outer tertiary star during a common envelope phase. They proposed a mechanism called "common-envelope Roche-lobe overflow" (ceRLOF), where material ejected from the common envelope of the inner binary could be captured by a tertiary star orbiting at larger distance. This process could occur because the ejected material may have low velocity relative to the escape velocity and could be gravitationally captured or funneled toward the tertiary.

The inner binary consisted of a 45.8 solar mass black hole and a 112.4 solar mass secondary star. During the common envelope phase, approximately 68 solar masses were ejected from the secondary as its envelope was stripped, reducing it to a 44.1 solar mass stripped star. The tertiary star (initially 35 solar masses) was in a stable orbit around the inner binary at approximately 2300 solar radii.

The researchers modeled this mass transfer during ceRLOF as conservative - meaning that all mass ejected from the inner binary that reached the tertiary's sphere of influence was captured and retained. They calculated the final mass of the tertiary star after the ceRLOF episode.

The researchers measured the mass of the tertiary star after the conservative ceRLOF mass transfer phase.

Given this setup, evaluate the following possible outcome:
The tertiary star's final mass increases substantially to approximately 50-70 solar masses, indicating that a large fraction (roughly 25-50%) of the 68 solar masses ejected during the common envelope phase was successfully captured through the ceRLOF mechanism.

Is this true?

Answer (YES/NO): NO